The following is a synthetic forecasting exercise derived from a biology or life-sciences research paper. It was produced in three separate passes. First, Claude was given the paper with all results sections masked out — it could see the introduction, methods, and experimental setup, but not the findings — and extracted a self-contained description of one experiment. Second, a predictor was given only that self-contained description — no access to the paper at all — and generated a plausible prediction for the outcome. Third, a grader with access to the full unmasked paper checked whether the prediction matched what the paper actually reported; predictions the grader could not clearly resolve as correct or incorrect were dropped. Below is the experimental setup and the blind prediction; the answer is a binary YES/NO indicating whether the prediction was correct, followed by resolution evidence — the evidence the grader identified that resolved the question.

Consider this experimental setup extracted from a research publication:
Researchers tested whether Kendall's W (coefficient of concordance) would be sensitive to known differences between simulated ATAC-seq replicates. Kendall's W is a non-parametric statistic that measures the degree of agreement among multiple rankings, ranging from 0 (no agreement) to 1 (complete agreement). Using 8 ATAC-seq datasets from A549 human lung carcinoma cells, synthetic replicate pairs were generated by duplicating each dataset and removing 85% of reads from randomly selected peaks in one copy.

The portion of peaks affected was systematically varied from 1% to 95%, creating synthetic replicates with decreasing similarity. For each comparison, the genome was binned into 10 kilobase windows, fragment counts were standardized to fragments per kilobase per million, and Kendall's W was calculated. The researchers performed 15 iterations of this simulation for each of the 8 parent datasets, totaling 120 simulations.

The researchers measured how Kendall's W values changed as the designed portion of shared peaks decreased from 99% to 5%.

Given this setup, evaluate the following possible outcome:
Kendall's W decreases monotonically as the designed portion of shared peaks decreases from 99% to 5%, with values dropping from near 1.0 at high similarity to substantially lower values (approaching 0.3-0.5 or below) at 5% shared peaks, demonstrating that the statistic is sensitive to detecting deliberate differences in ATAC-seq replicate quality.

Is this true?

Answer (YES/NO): NO